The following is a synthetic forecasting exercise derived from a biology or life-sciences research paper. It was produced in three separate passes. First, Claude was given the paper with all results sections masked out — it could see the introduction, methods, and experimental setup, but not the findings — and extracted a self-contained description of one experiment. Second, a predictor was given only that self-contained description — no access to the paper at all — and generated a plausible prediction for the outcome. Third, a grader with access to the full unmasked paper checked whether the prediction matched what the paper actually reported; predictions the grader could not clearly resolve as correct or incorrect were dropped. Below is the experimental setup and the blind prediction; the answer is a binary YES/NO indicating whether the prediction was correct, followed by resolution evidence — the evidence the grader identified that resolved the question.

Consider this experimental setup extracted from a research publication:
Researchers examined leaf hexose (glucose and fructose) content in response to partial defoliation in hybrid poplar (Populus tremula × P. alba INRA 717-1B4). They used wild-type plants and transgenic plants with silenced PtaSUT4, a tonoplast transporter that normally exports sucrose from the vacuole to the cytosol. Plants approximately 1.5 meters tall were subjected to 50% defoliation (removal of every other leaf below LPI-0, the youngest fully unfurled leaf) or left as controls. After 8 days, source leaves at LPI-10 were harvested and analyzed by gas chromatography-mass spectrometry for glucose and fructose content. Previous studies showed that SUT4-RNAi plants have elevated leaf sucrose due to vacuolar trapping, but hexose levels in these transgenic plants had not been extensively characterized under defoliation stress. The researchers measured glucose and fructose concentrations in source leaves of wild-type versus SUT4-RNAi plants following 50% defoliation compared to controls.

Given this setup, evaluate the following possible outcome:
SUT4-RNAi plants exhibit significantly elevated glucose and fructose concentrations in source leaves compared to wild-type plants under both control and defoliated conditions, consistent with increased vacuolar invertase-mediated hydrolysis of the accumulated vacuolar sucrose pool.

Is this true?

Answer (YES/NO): NO